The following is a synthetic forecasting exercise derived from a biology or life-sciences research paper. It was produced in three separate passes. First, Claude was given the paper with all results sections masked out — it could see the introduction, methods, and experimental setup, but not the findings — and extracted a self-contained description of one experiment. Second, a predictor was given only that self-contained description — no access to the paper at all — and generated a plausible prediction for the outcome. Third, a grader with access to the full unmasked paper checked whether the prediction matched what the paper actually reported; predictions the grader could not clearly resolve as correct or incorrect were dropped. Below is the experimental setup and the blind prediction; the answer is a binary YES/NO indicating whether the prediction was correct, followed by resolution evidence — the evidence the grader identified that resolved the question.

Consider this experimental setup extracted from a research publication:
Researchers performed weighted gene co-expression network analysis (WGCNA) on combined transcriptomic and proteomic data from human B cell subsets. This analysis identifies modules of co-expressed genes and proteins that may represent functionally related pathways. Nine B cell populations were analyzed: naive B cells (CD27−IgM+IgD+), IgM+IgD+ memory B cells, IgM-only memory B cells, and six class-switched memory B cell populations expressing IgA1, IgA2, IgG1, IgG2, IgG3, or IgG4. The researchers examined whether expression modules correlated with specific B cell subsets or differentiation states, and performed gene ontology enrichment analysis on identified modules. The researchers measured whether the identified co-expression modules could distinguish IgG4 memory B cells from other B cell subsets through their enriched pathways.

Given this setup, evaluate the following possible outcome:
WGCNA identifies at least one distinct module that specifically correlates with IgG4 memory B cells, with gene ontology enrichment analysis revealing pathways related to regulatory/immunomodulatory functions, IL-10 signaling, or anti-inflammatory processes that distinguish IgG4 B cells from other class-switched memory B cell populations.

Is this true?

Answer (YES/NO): NO